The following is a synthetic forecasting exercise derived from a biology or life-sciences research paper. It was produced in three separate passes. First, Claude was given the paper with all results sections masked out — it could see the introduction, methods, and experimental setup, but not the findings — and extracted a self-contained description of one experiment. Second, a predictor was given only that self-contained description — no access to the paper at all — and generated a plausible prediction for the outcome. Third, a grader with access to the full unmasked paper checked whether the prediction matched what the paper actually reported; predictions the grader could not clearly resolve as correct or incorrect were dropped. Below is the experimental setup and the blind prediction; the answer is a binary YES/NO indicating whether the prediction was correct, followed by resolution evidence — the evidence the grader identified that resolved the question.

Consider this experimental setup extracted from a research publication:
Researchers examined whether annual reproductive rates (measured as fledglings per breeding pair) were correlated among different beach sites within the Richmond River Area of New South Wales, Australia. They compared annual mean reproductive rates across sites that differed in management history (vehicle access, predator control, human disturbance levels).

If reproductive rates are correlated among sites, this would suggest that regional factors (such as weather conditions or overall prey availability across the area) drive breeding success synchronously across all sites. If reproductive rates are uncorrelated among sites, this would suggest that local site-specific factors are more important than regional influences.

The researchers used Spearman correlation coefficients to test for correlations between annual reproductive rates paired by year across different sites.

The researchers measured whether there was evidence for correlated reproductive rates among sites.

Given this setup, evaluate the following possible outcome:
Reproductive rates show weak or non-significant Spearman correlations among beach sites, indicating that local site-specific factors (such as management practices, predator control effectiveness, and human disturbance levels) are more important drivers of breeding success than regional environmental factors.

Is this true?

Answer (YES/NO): YES